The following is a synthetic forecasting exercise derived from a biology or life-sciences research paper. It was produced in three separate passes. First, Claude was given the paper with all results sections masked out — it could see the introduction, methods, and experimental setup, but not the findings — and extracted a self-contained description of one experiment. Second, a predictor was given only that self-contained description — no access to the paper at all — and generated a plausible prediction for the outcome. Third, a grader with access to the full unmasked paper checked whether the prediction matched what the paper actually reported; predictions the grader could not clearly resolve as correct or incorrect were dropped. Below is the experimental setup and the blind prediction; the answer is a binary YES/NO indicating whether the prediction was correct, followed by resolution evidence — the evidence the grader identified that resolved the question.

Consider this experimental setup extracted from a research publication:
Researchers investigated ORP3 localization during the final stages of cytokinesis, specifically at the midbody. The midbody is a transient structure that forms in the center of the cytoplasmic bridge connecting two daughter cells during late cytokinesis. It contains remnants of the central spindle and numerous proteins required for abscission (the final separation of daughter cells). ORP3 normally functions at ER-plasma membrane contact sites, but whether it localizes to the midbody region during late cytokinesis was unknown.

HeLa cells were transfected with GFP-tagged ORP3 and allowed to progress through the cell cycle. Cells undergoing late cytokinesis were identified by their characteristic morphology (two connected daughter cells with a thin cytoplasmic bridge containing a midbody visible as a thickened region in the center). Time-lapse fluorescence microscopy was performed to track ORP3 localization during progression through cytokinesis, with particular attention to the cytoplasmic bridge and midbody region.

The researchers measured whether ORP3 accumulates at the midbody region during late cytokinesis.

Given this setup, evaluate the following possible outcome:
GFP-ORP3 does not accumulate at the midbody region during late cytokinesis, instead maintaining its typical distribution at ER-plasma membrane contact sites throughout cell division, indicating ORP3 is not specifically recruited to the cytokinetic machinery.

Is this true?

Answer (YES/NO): NO